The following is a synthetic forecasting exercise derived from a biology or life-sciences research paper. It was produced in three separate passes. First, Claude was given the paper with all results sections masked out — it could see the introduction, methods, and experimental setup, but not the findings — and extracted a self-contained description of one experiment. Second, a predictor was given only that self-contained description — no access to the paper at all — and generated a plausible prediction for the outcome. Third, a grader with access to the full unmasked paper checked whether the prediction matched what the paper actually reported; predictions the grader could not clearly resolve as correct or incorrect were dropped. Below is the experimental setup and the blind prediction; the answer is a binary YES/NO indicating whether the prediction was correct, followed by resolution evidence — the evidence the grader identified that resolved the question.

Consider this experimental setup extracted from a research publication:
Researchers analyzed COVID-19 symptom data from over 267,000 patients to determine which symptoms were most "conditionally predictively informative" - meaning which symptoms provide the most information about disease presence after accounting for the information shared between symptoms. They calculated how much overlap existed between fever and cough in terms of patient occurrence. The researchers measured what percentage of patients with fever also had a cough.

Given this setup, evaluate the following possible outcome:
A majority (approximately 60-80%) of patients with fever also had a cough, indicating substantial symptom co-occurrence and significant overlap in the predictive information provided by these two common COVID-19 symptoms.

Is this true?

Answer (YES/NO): NO